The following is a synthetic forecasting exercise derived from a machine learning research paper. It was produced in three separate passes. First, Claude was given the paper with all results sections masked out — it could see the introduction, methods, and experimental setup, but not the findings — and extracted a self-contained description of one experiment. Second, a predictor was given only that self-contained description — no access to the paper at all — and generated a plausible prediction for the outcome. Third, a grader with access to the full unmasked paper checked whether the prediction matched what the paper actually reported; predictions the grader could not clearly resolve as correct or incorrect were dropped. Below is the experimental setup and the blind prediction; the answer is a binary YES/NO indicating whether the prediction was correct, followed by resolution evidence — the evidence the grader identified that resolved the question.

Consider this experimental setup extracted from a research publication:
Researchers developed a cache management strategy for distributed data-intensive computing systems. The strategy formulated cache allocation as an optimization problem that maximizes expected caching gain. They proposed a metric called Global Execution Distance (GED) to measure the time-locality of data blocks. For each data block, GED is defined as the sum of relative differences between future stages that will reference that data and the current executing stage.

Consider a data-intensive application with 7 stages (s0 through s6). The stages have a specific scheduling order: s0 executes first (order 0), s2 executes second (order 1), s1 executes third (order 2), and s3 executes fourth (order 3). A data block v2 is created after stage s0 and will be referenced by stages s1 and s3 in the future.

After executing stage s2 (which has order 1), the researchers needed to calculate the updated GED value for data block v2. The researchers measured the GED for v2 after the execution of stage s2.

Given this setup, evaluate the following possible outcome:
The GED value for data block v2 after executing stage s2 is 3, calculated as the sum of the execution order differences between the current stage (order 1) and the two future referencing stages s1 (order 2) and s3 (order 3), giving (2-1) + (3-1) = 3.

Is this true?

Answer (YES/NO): YES